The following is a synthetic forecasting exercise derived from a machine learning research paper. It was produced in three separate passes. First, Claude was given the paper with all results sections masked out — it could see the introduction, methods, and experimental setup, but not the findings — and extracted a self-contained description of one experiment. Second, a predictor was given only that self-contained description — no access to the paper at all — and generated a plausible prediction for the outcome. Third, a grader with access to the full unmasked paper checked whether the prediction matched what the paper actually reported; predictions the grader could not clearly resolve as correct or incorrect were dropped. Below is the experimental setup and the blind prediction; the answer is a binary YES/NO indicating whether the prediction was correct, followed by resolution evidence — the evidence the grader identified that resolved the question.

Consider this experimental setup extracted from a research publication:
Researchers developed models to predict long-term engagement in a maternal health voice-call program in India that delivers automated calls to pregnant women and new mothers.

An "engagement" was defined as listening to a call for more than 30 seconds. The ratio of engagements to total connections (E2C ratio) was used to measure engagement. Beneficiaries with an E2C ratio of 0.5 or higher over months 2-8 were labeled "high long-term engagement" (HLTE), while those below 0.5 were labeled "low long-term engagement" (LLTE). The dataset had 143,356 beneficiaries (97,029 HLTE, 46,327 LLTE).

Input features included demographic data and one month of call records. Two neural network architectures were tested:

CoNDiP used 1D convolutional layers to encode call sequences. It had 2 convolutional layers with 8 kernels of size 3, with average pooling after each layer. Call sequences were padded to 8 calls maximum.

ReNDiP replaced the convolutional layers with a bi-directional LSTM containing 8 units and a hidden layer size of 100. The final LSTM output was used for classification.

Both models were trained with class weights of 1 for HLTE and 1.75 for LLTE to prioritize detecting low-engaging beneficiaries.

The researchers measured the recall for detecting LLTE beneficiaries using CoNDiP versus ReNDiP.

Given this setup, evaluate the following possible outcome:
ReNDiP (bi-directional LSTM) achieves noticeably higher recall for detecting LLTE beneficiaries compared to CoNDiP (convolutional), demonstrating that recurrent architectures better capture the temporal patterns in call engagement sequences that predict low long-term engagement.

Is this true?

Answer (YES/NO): NO